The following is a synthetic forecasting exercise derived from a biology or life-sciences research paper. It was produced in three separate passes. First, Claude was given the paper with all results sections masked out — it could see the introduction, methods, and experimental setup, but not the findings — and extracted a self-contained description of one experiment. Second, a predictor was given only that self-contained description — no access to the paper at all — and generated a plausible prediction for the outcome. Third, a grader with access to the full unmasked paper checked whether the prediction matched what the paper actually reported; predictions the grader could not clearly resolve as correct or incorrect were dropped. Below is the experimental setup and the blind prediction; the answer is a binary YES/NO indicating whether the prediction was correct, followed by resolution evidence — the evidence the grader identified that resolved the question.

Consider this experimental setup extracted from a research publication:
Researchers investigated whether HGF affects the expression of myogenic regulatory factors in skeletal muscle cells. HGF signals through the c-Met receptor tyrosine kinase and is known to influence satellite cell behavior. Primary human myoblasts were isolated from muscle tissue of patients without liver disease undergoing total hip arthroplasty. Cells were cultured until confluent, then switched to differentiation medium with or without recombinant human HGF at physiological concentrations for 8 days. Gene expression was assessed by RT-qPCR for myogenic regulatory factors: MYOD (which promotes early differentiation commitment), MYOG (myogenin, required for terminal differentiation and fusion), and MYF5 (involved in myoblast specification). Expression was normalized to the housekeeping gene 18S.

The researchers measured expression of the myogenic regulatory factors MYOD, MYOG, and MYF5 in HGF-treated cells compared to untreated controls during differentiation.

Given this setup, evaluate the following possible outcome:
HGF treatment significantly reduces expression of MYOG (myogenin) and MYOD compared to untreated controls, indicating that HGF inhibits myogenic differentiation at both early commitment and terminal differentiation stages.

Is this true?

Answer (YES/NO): NO